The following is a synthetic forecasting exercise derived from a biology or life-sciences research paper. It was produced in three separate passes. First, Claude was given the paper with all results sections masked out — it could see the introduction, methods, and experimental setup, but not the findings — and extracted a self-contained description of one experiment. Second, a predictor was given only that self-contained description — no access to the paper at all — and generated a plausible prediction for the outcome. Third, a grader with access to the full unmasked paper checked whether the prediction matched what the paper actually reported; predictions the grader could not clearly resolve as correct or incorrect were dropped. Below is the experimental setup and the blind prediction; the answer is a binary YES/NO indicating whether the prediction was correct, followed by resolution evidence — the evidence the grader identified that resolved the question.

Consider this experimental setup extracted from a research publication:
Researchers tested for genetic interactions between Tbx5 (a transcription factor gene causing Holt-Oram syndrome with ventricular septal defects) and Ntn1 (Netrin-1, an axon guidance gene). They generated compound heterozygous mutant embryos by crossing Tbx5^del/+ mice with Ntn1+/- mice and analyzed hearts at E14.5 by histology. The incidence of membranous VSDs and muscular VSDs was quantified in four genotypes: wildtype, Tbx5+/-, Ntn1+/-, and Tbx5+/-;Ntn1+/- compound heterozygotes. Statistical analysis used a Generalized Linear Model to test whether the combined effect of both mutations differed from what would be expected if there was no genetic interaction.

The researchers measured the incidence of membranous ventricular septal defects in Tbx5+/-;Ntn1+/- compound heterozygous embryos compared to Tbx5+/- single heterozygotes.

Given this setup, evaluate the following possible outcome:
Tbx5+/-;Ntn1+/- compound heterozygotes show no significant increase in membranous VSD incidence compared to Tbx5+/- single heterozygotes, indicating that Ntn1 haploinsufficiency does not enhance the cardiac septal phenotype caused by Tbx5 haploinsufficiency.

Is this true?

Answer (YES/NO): NO